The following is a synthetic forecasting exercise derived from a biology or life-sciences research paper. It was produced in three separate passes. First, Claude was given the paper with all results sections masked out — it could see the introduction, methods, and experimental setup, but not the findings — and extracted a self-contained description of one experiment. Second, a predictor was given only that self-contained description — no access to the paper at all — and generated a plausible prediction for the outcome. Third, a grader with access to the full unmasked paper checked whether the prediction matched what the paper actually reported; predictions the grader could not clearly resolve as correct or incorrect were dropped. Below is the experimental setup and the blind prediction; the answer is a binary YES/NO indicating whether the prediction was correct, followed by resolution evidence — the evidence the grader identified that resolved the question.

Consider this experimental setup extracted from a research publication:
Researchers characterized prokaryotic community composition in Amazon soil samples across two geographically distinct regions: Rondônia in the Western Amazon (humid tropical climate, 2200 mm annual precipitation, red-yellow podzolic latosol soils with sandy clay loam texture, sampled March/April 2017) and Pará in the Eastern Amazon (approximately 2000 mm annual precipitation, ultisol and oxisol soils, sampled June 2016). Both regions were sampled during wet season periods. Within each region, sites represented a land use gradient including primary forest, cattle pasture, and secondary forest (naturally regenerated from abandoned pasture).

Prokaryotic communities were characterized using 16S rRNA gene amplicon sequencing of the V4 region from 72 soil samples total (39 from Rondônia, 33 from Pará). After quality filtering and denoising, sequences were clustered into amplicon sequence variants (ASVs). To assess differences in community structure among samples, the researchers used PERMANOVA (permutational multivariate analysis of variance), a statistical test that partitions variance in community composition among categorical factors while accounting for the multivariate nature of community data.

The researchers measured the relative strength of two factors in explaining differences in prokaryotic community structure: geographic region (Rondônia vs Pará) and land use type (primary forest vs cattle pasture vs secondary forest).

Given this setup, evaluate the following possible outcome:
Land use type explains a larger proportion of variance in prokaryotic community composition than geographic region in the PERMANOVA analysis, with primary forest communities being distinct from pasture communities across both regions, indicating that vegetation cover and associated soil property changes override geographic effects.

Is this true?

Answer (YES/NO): NO